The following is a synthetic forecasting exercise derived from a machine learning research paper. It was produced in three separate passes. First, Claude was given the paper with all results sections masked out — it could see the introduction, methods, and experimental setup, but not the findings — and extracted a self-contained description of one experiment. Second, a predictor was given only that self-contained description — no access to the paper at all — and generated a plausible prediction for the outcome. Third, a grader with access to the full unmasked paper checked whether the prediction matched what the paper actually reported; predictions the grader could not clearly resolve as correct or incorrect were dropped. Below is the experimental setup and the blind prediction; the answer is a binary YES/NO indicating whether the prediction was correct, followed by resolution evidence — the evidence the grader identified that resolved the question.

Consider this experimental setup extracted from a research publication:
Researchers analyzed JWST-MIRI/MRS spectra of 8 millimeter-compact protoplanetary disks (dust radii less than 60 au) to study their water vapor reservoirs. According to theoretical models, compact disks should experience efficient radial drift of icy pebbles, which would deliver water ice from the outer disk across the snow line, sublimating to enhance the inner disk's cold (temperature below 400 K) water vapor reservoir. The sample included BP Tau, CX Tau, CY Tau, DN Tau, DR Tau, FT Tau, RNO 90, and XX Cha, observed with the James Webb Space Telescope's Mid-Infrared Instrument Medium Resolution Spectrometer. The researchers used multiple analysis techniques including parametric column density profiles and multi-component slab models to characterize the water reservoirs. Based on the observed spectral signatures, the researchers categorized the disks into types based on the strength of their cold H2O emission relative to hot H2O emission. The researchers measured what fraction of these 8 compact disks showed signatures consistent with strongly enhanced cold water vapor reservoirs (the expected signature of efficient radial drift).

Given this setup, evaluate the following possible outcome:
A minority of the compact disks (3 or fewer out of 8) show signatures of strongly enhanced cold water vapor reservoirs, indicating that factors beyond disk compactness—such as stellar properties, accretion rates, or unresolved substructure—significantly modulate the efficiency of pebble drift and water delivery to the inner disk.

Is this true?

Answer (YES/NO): YES